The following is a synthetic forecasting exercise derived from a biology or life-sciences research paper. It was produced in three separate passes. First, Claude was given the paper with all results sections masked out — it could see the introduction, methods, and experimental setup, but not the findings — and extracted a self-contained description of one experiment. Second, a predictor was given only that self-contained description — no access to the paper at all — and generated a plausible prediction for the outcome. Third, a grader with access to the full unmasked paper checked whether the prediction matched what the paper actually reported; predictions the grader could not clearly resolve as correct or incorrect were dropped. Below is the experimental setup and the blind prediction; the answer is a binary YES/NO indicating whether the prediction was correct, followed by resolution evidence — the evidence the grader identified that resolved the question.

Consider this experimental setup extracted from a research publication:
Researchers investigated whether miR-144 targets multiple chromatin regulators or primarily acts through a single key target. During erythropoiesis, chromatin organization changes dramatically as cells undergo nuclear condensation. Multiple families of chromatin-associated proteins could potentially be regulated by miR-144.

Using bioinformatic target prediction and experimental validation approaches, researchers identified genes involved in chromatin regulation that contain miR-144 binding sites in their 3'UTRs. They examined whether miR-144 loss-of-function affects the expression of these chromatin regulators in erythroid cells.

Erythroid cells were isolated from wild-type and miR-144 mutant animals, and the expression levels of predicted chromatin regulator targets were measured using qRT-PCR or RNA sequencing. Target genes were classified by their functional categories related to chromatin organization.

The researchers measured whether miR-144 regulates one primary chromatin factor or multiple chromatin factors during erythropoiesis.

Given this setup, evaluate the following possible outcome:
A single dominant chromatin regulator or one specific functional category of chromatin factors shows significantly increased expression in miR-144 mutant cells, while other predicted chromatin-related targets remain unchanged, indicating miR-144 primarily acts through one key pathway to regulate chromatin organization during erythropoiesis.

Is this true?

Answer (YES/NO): NO